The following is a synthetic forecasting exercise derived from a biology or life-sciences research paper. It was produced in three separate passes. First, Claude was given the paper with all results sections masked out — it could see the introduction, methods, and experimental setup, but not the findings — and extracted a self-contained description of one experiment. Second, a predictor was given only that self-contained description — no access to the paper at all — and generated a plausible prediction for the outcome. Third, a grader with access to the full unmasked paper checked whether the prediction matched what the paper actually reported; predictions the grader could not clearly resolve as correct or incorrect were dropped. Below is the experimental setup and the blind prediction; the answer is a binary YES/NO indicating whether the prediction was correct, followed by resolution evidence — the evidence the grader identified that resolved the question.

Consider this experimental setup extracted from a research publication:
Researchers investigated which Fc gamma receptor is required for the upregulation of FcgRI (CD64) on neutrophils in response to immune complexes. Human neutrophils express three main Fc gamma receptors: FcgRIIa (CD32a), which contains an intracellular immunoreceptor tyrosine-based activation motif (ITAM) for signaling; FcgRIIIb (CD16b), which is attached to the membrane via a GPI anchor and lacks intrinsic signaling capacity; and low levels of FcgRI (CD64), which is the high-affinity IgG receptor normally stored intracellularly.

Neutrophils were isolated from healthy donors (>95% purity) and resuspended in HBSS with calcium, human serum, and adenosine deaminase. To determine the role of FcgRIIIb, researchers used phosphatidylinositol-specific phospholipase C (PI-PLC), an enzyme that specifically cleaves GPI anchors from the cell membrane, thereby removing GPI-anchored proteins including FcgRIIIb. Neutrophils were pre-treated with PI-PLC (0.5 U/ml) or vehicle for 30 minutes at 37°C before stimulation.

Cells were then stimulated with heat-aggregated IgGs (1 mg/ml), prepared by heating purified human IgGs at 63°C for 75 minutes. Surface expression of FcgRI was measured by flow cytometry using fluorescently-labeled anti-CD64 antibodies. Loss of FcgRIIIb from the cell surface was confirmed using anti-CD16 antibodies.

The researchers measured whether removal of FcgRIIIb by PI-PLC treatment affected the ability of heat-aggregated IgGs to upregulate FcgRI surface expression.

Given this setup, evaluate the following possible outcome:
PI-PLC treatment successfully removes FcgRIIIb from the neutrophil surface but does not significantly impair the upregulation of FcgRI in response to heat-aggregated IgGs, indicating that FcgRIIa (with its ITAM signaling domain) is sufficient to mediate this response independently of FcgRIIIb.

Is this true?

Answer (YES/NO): NO